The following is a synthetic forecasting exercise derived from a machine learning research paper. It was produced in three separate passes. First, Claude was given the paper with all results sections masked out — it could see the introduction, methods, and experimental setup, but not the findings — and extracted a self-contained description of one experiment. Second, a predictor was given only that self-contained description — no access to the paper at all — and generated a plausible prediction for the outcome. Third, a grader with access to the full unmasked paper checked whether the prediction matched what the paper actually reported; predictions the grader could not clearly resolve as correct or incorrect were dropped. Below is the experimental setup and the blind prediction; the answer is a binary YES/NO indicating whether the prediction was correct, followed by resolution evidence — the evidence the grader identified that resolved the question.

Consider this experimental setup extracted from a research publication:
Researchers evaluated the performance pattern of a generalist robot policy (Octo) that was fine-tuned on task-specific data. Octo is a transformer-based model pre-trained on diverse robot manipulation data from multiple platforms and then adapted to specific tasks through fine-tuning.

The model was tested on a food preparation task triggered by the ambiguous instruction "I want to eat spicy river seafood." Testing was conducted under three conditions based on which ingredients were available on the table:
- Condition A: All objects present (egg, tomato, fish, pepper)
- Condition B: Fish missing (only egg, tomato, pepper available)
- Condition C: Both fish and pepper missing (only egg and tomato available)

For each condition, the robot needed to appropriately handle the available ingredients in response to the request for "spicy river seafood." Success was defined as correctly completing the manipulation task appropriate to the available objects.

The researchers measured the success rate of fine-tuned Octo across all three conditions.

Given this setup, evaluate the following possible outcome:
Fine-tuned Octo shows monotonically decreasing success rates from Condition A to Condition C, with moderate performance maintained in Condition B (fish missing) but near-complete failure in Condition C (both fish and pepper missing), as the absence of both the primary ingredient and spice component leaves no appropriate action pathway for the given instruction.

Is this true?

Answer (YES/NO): NO